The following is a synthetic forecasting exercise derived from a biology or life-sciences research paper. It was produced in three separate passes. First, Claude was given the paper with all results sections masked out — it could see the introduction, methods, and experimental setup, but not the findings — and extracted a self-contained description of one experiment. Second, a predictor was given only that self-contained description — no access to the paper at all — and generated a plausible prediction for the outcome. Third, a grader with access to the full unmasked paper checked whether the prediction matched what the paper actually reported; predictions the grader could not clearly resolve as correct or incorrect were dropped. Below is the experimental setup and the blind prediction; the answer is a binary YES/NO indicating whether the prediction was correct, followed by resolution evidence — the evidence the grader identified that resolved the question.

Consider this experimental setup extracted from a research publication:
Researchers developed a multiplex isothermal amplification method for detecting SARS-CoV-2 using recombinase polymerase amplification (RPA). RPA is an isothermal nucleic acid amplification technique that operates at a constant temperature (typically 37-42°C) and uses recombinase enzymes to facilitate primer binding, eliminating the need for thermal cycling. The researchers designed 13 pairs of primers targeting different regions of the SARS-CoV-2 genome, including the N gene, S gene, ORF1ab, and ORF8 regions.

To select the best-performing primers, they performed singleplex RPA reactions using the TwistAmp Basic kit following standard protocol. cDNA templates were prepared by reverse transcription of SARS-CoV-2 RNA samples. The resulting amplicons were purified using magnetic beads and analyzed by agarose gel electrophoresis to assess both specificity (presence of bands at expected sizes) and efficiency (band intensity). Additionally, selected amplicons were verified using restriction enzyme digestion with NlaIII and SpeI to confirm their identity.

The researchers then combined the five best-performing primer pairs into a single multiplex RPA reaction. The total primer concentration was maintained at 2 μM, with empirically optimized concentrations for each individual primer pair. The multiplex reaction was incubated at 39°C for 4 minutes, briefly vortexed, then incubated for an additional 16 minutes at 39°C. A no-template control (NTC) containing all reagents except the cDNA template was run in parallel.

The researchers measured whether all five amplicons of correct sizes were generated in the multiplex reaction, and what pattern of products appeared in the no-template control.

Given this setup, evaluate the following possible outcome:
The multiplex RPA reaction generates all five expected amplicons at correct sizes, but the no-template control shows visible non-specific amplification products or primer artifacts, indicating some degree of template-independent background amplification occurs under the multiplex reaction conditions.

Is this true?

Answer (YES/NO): YES